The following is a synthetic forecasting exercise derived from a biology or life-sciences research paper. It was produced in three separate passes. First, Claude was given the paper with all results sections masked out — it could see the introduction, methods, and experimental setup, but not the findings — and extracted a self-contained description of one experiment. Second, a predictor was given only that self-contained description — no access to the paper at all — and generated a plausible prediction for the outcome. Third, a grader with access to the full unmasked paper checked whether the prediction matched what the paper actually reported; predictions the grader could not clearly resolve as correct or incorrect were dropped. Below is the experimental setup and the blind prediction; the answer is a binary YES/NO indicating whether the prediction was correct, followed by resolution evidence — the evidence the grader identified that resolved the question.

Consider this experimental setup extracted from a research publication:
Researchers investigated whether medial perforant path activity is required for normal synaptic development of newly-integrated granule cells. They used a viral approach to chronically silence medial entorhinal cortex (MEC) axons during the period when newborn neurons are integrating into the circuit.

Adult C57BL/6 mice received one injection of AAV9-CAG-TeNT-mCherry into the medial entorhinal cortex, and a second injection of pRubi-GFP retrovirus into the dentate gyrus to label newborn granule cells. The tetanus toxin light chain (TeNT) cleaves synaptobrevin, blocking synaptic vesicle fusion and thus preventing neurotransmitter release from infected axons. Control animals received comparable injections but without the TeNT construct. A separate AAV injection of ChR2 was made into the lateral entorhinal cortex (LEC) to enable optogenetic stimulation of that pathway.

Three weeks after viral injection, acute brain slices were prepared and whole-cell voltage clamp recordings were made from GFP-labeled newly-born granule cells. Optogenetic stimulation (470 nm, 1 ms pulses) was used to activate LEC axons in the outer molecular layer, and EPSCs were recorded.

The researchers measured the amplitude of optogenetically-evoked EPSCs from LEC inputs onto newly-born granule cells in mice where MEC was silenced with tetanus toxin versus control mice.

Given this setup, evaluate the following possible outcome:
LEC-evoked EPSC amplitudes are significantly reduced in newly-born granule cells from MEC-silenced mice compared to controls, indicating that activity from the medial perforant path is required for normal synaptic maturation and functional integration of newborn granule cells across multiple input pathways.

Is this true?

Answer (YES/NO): YES